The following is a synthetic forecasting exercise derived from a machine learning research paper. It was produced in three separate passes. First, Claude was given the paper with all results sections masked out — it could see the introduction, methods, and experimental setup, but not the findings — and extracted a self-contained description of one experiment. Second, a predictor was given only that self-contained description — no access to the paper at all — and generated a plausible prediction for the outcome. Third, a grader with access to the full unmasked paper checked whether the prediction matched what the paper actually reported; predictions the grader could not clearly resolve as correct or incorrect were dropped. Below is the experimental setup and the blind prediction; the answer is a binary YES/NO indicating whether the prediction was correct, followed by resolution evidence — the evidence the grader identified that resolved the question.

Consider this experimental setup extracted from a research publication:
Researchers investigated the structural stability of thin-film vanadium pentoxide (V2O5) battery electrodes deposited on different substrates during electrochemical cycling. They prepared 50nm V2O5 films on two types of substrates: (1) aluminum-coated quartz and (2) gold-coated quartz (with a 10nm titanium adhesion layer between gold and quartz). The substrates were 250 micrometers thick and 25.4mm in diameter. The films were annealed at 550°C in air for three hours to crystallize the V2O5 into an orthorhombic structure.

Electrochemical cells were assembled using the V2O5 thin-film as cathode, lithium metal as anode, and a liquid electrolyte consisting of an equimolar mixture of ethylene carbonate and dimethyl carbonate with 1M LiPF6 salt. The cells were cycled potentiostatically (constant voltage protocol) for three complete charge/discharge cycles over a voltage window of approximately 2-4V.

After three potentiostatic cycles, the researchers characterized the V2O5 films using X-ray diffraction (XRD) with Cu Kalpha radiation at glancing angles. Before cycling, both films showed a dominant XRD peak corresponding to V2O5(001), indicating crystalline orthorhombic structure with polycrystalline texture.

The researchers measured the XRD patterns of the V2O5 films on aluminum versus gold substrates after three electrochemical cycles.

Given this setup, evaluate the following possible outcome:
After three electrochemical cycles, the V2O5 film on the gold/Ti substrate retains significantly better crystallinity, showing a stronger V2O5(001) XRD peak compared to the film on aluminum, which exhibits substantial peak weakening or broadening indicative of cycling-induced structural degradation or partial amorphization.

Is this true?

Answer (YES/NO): NO